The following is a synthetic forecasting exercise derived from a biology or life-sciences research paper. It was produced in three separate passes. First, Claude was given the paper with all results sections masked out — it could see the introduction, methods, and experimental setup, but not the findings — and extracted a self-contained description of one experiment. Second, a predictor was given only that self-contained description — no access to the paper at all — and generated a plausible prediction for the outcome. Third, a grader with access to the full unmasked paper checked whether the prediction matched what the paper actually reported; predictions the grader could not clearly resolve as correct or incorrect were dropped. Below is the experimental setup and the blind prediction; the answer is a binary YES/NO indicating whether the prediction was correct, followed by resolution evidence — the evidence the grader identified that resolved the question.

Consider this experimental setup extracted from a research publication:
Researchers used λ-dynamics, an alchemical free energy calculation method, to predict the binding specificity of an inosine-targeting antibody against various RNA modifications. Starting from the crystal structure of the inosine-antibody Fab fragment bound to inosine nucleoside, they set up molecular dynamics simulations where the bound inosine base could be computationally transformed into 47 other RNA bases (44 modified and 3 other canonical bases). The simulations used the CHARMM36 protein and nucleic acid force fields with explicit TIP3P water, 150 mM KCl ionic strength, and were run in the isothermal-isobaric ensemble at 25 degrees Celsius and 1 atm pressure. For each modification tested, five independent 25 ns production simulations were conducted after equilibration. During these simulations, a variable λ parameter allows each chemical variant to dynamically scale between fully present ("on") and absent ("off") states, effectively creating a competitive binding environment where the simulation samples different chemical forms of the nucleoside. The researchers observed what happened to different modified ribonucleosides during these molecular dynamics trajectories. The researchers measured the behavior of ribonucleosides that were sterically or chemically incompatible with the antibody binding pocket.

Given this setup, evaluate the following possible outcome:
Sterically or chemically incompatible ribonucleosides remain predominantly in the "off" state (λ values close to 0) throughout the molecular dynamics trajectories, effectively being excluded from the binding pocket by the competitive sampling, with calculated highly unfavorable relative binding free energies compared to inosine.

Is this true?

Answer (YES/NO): NO